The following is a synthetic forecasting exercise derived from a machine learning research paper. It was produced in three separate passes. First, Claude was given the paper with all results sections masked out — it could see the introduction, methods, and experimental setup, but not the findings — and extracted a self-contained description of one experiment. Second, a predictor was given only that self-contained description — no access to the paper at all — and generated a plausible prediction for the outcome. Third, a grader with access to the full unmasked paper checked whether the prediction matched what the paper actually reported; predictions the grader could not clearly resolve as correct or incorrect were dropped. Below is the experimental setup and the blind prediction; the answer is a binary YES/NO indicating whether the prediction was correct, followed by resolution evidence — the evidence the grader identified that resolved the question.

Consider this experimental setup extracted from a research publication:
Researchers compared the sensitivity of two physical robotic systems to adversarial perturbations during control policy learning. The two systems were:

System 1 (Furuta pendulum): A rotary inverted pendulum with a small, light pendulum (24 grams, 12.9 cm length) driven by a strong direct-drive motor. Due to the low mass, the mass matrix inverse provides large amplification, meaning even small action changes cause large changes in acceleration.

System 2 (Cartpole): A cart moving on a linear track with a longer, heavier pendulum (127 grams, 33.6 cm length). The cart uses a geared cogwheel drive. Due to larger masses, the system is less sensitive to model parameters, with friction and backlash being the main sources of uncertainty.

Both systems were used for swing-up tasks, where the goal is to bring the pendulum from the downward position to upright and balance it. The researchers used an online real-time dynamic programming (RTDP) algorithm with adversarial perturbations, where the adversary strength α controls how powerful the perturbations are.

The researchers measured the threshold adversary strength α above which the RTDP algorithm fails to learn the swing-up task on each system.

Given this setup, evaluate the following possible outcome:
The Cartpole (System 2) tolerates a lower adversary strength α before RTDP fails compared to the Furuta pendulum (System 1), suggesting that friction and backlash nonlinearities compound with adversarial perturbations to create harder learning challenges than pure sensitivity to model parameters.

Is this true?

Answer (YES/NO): NO